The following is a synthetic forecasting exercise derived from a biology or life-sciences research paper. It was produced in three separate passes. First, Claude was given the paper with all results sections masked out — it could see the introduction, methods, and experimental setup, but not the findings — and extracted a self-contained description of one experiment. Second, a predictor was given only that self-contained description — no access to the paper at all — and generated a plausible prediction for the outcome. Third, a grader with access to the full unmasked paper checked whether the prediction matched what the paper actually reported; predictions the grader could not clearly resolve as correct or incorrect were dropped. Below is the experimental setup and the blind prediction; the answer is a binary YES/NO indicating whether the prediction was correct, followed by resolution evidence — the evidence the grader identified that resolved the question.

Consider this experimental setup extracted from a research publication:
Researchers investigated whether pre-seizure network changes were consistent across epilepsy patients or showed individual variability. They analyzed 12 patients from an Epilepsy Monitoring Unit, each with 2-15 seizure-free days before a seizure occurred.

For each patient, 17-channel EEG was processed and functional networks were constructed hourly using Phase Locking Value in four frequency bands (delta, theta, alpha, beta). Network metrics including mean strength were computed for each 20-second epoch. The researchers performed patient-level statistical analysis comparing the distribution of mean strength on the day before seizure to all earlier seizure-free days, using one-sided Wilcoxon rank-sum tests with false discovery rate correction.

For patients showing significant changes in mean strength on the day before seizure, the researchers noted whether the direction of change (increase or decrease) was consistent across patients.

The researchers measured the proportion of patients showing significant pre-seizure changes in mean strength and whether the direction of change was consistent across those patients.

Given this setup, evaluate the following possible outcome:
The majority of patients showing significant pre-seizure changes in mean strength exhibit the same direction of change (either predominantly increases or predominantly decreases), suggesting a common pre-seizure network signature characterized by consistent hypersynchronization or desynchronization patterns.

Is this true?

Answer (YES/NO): NO